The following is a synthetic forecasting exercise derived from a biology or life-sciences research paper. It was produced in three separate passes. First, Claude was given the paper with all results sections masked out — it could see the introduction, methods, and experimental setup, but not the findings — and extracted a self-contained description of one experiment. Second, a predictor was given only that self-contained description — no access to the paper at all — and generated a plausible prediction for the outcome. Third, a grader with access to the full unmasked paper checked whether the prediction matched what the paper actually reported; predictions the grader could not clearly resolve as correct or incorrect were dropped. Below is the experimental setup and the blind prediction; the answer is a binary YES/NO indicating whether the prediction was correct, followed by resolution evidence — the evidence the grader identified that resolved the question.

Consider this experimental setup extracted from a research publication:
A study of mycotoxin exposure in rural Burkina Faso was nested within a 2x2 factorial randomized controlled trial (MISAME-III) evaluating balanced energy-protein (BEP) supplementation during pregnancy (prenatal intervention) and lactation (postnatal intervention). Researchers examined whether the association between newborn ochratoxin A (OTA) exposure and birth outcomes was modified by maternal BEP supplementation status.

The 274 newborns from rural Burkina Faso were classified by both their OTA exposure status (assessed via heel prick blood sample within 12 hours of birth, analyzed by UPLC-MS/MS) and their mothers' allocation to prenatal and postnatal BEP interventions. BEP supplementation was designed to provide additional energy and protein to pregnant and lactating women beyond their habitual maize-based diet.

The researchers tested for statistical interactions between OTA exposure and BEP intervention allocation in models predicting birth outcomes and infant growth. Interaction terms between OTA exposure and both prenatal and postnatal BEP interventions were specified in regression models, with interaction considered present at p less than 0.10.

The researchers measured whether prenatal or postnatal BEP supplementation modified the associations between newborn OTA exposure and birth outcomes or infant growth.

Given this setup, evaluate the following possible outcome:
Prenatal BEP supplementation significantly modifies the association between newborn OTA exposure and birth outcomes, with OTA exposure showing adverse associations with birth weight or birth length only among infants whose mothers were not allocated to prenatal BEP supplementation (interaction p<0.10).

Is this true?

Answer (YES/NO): NO